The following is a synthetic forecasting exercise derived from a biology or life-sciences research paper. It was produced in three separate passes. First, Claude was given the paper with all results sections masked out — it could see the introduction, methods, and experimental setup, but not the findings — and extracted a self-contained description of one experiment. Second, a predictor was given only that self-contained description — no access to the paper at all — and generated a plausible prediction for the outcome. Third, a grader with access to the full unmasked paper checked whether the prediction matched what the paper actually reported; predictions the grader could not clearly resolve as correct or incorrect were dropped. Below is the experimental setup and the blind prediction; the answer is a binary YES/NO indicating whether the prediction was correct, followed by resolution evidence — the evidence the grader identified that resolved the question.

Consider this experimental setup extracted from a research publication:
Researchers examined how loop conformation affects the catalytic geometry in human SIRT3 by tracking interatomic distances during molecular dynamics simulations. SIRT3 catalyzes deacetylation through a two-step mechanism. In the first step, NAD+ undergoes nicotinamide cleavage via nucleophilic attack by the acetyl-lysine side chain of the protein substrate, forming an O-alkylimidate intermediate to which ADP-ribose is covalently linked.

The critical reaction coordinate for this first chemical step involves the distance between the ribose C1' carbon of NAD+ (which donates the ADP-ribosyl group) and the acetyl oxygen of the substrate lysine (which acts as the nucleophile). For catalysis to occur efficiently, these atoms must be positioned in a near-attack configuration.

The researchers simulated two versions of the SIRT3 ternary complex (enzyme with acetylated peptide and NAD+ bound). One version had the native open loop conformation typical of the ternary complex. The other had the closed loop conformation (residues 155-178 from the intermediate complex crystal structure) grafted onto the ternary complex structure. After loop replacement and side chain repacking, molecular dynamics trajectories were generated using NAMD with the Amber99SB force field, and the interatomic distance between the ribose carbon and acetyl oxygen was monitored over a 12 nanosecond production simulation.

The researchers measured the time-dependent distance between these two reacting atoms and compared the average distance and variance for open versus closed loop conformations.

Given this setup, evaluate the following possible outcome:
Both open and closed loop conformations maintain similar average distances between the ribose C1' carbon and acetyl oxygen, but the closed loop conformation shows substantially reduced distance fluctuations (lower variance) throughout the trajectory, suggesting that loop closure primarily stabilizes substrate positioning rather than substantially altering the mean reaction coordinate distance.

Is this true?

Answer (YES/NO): NO